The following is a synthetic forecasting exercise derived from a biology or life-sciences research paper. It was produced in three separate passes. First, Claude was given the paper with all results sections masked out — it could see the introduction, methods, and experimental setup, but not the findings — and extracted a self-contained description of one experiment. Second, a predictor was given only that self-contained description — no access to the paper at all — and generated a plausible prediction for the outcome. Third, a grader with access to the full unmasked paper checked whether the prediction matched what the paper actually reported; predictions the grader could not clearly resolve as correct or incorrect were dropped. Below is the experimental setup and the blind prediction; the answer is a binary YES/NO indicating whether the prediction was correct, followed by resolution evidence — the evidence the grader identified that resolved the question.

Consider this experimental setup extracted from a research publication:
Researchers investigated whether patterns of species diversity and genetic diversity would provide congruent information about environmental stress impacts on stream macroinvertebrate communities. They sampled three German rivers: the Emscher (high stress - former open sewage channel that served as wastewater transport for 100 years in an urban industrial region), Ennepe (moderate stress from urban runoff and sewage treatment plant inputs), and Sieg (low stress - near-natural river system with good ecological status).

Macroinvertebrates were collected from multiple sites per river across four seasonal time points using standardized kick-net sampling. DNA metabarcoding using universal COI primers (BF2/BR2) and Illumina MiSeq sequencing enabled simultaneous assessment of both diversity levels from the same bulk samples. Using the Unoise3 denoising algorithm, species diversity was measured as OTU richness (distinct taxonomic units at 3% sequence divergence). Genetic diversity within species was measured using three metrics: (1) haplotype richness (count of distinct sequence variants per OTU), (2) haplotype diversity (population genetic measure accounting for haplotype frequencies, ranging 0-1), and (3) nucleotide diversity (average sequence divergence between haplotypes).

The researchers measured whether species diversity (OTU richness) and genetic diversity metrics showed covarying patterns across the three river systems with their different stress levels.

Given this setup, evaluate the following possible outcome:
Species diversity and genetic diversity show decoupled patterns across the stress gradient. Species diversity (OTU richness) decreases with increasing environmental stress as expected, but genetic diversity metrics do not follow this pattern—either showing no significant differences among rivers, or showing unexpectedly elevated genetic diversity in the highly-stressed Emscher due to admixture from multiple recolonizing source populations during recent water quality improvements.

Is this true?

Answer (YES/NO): NO